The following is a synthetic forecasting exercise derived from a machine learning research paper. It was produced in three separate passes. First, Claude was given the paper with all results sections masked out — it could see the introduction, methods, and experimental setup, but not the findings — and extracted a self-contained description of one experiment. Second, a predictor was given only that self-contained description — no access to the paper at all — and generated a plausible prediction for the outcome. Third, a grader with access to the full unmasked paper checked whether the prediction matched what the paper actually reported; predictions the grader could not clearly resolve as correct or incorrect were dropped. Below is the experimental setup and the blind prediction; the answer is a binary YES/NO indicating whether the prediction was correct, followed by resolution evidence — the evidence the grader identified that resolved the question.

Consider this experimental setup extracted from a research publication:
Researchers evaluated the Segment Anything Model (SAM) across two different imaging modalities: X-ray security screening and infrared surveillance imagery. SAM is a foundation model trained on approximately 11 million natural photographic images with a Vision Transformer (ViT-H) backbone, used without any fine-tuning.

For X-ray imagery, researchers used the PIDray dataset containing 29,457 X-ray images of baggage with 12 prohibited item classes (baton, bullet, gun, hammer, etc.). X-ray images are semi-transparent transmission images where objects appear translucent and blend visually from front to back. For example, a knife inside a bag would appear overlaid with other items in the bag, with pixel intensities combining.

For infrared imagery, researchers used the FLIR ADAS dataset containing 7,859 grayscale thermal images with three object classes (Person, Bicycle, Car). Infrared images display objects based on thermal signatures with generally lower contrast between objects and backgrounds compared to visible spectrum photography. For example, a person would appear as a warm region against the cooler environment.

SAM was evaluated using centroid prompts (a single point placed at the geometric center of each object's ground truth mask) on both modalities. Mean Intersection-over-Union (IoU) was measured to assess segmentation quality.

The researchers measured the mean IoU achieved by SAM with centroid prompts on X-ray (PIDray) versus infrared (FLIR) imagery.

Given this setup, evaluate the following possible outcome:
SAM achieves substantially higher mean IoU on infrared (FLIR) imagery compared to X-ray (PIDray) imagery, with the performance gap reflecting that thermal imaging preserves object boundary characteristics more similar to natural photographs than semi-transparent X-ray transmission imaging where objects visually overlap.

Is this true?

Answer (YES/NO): NO